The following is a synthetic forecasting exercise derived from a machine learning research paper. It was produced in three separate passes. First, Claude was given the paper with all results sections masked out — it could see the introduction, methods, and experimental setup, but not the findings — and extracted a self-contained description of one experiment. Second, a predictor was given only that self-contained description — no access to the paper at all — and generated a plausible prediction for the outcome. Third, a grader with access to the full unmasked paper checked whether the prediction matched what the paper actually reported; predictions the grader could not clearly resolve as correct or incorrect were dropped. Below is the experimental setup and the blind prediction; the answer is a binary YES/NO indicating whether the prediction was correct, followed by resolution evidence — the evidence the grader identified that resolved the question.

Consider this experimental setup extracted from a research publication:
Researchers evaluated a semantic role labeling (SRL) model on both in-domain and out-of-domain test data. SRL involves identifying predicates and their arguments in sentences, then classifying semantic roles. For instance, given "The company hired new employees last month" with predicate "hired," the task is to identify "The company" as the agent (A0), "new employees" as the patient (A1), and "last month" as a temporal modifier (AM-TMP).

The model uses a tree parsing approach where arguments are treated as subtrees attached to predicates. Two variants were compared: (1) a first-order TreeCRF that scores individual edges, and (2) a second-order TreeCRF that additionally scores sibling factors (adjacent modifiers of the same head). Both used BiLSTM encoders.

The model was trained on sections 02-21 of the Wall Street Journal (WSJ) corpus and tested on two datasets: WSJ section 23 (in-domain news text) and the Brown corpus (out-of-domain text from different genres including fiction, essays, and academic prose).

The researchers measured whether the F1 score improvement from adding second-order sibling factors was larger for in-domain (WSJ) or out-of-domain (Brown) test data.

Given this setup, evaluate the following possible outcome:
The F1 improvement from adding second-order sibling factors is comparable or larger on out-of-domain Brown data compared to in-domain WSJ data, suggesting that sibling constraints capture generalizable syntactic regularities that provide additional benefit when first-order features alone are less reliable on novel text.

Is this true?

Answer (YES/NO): YES